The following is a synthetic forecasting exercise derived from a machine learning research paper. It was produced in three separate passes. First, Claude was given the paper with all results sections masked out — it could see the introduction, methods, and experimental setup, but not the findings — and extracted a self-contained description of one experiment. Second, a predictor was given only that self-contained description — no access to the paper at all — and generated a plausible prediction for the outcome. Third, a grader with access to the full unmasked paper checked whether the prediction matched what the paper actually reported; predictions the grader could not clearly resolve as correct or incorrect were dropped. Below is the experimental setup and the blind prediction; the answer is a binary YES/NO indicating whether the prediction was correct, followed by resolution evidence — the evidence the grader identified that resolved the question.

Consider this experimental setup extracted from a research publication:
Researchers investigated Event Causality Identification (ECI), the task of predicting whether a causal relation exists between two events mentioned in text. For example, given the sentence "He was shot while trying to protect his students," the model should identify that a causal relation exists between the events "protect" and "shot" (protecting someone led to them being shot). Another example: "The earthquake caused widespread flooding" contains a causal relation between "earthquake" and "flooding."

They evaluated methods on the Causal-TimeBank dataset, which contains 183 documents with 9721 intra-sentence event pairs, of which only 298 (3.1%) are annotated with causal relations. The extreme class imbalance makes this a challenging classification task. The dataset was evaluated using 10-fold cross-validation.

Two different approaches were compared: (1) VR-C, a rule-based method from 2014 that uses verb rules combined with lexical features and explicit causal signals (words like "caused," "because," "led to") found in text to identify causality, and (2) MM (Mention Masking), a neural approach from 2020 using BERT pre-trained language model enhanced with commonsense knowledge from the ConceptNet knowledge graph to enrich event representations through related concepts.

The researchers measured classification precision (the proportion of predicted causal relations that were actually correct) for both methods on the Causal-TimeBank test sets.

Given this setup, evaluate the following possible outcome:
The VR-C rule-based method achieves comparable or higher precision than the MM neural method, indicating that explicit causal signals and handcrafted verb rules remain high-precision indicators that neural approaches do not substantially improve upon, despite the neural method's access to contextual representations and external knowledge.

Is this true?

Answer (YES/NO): YES